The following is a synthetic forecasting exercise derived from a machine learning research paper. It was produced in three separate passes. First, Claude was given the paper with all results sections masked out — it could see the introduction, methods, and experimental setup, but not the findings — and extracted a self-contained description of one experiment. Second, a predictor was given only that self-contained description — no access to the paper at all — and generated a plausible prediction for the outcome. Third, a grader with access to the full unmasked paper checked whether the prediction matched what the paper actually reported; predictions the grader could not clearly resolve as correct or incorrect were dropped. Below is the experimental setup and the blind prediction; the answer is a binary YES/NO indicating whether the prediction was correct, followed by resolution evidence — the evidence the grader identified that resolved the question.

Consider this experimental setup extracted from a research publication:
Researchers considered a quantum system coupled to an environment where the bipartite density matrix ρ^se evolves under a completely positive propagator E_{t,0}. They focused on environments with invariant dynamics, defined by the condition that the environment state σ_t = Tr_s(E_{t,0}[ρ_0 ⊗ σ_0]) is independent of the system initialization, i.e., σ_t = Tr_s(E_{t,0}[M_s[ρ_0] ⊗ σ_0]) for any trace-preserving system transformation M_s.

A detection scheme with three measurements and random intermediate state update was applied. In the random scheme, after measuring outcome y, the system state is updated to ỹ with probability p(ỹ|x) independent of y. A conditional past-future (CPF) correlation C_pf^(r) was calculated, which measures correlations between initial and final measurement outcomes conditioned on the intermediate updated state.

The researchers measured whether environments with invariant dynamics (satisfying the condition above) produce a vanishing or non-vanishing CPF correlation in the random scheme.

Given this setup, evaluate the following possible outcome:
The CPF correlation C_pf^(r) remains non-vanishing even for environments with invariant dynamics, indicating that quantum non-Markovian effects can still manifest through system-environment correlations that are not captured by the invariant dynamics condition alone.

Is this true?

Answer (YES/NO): NO